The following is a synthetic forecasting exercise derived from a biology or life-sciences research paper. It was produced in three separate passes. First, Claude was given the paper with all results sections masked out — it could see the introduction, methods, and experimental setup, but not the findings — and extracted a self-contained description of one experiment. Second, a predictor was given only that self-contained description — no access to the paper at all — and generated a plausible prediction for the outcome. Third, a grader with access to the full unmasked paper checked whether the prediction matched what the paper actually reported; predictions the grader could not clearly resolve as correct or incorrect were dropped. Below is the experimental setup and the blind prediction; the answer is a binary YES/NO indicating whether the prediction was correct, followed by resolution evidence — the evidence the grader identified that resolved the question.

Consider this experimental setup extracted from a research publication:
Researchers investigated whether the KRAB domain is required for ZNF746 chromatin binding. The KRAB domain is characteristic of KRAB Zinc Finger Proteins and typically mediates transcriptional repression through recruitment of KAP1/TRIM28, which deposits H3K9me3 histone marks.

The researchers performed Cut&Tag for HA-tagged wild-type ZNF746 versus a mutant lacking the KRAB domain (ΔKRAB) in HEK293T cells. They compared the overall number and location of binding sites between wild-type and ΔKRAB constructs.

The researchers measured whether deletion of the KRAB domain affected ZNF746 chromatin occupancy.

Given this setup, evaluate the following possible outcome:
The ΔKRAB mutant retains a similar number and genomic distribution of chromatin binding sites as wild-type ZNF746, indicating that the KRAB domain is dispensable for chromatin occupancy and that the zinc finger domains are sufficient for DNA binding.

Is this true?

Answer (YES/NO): YES